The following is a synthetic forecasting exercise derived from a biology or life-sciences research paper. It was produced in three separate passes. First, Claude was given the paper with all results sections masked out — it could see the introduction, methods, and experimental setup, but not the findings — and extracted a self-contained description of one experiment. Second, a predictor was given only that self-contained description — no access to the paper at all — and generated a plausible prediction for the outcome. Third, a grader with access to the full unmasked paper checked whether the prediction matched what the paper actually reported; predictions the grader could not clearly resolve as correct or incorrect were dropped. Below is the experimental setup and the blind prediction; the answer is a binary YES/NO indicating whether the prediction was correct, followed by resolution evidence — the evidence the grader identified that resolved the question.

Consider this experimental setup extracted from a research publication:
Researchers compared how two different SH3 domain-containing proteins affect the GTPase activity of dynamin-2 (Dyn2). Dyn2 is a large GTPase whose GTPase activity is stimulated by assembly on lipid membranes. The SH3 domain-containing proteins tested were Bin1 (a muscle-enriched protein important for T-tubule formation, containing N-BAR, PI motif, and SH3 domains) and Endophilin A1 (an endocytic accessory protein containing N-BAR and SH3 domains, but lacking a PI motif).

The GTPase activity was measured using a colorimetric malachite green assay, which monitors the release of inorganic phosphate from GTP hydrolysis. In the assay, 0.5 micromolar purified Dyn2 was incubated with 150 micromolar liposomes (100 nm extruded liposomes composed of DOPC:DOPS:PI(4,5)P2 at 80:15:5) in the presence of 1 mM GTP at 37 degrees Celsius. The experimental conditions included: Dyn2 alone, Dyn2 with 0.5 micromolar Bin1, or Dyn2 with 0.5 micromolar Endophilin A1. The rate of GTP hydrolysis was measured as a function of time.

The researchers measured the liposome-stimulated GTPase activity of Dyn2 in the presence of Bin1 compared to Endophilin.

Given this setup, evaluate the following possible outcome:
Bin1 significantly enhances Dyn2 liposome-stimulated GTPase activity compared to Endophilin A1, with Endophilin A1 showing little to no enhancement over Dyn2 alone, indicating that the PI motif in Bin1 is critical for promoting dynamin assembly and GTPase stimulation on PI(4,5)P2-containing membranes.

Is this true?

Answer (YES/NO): NO